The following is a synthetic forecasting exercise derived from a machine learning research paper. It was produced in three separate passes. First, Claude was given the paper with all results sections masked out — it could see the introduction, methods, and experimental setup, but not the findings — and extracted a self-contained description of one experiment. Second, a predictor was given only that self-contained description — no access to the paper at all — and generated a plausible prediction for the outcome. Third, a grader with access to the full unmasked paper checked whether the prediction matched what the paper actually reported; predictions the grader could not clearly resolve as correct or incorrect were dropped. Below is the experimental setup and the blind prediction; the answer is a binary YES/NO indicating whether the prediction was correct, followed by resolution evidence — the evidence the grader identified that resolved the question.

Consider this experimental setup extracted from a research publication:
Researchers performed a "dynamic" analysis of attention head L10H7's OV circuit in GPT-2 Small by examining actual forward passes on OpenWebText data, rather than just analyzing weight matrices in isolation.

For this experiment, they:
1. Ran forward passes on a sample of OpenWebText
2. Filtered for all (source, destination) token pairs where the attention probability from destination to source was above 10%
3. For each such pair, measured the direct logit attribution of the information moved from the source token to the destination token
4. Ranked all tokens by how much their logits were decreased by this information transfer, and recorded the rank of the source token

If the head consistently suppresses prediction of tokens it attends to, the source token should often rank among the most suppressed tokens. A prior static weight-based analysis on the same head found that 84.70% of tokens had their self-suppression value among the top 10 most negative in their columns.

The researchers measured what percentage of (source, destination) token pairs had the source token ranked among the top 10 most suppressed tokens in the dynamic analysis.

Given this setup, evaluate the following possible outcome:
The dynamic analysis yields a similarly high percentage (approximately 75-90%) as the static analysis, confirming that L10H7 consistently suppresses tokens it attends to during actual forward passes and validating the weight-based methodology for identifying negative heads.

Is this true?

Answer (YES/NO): YES